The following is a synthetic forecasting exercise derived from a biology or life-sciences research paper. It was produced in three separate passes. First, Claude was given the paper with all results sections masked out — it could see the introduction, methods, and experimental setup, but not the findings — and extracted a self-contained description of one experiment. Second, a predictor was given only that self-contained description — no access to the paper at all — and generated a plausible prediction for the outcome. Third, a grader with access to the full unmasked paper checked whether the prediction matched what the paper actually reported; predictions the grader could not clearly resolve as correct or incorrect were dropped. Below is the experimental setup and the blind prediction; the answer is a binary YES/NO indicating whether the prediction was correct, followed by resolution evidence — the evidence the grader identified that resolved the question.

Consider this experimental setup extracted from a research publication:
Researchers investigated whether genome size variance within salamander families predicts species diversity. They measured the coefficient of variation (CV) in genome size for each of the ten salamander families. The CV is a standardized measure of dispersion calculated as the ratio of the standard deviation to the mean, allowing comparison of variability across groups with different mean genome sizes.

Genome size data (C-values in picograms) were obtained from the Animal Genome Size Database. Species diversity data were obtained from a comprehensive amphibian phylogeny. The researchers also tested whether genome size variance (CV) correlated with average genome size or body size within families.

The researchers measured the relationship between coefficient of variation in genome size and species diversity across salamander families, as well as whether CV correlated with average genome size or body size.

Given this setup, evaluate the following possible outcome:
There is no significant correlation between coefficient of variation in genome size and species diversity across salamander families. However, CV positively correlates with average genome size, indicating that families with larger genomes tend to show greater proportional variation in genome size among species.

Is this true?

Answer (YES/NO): NO